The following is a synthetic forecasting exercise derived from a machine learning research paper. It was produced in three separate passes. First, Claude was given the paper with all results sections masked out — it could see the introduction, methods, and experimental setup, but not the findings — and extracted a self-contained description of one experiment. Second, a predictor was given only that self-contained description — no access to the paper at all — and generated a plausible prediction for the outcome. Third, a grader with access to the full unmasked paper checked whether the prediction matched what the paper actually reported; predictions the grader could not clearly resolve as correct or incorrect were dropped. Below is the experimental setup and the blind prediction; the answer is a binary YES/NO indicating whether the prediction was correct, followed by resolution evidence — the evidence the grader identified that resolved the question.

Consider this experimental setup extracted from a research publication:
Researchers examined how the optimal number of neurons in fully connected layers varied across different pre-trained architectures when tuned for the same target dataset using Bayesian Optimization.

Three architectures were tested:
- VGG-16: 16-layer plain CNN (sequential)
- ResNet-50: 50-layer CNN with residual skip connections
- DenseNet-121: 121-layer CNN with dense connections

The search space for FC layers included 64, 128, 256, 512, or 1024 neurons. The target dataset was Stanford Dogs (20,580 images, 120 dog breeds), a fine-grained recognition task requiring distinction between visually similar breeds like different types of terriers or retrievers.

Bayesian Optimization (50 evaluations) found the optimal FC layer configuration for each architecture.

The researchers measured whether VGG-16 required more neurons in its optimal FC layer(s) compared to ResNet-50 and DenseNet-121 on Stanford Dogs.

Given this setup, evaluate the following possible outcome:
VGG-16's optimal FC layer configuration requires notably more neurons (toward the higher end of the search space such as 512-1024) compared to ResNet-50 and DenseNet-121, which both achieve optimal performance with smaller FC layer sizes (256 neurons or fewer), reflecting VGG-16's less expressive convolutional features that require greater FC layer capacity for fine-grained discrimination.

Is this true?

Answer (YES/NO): NO